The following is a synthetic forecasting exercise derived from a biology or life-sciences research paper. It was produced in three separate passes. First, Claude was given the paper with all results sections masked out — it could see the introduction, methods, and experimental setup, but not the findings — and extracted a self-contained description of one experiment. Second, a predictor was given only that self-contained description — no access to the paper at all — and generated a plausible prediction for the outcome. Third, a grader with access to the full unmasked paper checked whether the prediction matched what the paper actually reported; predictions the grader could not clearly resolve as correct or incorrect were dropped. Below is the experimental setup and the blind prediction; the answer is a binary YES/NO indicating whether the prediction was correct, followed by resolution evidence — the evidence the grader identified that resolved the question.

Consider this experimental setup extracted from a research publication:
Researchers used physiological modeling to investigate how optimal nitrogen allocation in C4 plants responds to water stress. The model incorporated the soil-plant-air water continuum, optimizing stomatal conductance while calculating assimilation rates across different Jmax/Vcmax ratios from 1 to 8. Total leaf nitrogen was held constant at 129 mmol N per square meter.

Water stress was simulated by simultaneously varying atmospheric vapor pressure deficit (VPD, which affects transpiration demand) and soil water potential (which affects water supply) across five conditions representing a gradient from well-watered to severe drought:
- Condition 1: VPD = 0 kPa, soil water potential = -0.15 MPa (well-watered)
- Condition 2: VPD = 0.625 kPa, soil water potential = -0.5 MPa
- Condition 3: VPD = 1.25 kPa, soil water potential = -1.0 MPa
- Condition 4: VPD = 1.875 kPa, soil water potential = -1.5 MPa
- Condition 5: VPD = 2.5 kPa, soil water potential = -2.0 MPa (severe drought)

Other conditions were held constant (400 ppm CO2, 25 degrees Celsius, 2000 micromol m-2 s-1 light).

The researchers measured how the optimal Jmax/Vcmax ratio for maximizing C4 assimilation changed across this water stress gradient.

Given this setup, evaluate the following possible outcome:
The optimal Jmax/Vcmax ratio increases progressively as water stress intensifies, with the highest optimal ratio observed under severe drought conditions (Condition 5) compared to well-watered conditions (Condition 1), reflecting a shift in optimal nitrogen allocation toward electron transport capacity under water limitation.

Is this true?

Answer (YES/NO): NO